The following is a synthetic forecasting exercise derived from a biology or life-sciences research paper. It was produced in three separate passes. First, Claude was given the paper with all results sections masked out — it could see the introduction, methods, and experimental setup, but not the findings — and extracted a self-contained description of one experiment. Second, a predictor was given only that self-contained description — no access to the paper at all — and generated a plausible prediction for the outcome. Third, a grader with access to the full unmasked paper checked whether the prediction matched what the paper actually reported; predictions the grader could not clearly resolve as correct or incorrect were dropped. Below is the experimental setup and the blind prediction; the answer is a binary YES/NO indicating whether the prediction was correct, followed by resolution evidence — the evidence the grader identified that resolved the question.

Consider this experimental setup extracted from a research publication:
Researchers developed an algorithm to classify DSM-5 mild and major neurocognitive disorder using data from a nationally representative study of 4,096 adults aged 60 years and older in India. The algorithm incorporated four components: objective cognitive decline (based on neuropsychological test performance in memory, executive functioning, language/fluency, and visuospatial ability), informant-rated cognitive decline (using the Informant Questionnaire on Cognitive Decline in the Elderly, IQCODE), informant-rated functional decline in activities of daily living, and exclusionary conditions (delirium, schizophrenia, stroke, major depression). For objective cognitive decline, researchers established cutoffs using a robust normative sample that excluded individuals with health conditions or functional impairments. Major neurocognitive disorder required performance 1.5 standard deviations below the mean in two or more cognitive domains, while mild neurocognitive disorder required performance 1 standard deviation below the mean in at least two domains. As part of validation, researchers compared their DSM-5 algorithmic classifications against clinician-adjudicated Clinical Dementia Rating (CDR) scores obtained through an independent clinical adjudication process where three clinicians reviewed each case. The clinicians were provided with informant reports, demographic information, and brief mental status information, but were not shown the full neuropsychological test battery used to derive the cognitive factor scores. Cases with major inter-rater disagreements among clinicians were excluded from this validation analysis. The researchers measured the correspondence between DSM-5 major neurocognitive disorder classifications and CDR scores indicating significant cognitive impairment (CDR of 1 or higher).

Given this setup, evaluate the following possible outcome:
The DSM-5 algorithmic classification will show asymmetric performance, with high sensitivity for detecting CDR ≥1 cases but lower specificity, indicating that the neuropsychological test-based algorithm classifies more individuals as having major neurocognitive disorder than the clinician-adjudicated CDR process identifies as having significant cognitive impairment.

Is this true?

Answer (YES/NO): NO